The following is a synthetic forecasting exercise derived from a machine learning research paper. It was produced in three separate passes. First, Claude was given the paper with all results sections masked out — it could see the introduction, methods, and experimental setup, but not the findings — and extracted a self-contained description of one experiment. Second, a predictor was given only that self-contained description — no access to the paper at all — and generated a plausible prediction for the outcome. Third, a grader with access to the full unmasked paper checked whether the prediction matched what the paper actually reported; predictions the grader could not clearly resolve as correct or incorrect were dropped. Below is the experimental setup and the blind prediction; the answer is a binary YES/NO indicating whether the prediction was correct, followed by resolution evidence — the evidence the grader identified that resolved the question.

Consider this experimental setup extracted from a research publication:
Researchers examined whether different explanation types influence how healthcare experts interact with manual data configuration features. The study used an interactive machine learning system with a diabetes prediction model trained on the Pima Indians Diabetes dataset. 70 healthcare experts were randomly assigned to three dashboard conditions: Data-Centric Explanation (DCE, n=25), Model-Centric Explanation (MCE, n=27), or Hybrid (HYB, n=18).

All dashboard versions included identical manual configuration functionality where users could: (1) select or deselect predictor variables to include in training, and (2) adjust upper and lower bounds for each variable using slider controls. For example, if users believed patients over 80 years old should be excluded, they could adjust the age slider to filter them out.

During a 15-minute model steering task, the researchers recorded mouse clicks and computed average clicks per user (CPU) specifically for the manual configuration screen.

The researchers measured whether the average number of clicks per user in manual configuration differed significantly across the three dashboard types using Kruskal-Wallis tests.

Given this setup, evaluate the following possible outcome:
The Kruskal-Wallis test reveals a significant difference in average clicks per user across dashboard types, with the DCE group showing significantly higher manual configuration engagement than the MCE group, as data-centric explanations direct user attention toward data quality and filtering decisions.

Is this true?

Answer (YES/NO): NO